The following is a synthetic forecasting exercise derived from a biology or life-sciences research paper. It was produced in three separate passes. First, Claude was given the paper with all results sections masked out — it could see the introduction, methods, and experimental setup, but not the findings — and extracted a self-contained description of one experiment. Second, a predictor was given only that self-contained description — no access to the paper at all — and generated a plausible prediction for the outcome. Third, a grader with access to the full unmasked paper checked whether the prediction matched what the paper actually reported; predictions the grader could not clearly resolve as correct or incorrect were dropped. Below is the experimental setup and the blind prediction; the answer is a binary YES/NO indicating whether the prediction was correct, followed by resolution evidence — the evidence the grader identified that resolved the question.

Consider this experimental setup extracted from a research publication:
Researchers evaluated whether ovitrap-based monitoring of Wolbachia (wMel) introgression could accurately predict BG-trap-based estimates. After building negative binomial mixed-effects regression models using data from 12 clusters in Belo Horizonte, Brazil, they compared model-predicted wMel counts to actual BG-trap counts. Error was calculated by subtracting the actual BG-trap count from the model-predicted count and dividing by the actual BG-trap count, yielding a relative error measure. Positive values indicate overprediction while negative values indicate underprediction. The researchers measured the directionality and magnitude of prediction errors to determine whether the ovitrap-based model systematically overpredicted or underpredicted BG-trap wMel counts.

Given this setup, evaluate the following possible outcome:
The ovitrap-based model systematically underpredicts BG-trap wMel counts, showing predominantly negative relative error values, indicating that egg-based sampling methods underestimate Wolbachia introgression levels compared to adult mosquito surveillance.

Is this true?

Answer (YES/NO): NO